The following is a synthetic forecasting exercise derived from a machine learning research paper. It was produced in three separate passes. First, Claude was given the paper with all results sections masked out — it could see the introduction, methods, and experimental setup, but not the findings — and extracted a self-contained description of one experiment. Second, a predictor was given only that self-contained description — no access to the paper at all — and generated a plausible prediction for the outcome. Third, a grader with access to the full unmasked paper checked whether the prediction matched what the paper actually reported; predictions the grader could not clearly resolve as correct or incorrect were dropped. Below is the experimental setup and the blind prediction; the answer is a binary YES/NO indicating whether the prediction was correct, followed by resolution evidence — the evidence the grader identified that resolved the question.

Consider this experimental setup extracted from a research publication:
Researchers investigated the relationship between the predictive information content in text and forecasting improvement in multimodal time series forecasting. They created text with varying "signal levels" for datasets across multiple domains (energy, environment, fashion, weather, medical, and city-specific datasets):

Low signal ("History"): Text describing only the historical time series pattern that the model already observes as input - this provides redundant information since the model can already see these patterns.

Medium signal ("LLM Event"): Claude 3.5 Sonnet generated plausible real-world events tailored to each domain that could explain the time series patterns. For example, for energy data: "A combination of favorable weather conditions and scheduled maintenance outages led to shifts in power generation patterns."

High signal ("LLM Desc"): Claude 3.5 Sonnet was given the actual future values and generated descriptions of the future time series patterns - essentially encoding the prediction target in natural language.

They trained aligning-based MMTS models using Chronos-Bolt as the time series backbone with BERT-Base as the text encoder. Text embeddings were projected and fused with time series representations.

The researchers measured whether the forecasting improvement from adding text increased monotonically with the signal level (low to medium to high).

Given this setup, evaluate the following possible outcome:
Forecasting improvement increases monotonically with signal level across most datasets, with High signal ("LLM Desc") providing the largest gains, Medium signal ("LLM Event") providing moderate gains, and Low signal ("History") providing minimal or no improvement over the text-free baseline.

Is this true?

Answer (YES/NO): YES